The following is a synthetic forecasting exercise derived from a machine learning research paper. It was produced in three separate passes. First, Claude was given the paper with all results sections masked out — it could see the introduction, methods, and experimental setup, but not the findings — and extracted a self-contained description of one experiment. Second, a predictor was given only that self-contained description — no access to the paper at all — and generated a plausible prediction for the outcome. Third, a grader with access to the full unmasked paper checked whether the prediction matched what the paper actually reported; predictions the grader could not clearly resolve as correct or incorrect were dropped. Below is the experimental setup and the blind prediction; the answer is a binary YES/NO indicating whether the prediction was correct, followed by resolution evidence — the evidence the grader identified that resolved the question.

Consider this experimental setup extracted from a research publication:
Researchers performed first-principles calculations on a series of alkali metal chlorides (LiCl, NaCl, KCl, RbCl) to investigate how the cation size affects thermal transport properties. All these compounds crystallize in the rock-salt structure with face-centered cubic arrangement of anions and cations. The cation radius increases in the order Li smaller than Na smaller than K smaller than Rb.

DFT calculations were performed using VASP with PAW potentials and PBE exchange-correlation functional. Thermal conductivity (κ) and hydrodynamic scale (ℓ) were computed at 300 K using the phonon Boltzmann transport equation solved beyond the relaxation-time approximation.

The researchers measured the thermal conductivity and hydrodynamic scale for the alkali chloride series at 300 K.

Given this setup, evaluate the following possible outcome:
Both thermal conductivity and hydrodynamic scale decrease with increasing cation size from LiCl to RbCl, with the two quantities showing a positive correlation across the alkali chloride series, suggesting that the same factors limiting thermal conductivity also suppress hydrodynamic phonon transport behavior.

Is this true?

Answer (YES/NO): NO